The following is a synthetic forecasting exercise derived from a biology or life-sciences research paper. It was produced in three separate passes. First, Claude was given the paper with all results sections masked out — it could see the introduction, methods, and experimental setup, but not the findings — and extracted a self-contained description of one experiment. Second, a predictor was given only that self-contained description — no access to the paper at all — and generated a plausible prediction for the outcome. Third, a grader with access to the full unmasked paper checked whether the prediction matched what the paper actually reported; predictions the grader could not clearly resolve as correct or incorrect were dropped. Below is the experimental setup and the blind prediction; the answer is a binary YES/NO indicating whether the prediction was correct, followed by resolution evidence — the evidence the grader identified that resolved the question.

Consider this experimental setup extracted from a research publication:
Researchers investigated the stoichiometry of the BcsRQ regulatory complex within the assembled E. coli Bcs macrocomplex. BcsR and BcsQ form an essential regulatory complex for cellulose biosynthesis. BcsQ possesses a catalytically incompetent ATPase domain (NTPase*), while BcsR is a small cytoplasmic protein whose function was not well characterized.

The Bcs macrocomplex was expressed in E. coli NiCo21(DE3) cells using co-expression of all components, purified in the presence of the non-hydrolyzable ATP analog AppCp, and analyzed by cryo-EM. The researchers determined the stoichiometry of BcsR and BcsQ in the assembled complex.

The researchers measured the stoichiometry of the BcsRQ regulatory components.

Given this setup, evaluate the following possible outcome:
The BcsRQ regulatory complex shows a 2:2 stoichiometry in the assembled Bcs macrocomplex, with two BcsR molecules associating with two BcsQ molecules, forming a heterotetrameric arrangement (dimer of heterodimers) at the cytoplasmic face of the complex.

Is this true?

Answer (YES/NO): YES